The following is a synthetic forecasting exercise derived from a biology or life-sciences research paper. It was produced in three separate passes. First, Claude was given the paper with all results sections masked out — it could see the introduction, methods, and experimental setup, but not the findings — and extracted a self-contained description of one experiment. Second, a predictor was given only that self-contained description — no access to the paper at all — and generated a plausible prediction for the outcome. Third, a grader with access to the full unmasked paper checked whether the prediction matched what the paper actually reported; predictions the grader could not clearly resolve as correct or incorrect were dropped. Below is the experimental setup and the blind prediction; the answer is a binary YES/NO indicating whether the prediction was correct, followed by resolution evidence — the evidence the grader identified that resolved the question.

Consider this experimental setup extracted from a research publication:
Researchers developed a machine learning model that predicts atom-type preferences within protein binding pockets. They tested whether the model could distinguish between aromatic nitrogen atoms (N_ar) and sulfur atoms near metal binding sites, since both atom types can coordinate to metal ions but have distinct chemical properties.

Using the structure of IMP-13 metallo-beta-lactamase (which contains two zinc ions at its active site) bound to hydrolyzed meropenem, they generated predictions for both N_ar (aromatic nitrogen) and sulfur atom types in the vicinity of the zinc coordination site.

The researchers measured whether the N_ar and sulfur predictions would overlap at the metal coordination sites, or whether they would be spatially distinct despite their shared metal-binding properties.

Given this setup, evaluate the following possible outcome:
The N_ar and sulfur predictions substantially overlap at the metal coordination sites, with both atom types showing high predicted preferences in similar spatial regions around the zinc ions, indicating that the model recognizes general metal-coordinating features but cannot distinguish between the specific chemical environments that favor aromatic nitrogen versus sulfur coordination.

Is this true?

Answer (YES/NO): NO